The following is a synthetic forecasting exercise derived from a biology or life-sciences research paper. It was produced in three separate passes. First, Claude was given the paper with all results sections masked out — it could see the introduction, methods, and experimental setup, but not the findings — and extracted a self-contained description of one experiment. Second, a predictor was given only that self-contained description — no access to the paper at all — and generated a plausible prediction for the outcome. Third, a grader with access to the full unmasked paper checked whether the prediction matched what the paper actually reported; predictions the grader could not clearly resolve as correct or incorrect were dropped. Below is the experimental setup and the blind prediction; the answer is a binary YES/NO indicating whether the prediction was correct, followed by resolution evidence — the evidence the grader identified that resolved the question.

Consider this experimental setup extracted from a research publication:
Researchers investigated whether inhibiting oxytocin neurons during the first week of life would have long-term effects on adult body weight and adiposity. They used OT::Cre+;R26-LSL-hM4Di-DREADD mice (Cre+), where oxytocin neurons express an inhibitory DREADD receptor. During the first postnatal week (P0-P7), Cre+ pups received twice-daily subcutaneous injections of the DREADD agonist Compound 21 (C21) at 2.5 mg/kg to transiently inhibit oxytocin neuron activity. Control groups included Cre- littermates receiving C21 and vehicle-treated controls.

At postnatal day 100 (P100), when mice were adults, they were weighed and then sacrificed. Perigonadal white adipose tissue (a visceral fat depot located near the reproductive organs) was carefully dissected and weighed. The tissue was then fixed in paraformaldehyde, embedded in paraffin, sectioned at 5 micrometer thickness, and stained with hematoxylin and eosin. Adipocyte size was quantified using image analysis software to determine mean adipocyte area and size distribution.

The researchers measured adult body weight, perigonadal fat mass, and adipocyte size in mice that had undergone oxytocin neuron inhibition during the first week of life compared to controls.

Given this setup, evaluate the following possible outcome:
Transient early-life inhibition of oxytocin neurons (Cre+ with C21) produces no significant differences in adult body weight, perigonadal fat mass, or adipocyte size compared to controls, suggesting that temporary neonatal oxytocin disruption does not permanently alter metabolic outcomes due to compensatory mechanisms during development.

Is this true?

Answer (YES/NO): NO